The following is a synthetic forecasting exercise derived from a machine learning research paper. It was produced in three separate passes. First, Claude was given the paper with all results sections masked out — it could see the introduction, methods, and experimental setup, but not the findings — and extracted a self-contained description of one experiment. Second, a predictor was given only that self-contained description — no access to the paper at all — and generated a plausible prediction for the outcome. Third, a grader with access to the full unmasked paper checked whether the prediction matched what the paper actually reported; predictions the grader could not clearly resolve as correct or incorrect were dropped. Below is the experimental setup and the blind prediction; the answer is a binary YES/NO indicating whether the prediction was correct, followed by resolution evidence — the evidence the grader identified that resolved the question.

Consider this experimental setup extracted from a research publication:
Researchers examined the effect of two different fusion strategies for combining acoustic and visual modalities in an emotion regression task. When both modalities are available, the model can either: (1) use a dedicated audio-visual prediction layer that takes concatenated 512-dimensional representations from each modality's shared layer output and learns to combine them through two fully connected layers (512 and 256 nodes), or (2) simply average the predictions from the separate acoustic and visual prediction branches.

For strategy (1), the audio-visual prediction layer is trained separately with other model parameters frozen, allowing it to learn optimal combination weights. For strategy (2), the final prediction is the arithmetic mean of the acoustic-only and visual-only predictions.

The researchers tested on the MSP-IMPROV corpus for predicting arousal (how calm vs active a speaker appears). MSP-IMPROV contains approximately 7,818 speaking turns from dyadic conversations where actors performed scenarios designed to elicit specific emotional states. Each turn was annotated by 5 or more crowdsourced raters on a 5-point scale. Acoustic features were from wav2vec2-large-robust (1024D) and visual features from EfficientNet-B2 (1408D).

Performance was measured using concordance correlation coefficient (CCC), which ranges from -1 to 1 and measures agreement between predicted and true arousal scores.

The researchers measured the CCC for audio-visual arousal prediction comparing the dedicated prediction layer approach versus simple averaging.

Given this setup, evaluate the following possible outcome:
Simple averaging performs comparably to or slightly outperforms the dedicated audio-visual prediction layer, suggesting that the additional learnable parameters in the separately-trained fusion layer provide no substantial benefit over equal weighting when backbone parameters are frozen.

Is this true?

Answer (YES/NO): NO